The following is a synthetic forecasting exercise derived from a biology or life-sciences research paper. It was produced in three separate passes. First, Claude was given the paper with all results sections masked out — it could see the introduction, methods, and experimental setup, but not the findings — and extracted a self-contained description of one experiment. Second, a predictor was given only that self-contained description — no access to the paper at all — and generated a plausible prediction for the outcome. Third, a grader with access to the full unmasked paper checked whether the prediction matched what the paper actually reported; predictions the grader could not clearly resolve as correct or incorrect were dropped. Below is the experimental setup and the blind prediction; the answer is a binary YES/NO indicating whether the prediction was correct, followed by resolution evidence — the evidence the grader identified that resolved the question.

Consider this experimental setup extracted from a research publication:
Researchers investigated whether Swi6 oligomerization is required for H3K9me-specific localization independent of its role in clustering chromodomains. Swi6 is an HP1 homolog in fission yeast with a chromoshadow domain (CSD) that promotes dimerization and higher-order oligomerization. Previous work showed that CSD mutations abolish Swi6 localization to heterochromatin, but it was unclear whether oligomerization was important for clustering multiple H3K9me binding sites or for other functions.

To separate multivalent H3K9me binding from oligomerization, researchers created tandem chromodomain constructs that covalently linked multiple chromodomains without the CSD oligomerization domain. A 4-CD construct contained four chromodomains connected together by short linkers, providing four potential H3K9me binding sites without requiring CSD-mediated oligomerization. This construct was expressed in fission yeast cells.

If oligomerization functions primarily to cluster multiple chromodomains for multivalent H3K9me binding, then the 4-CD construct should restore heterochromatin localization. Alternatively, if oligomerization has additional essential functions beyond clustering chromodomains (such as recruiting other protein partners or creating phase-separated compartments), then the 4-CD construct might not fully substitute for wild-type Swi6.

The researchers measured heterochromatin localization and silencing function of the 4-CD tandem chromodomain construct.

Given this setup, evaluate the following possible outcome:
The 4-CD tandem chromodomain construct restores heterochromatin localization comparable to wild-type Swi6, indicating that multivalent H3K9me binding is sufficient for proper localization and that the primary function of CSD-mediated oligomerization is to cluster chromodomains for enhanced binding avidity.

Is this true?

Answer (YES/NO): YES